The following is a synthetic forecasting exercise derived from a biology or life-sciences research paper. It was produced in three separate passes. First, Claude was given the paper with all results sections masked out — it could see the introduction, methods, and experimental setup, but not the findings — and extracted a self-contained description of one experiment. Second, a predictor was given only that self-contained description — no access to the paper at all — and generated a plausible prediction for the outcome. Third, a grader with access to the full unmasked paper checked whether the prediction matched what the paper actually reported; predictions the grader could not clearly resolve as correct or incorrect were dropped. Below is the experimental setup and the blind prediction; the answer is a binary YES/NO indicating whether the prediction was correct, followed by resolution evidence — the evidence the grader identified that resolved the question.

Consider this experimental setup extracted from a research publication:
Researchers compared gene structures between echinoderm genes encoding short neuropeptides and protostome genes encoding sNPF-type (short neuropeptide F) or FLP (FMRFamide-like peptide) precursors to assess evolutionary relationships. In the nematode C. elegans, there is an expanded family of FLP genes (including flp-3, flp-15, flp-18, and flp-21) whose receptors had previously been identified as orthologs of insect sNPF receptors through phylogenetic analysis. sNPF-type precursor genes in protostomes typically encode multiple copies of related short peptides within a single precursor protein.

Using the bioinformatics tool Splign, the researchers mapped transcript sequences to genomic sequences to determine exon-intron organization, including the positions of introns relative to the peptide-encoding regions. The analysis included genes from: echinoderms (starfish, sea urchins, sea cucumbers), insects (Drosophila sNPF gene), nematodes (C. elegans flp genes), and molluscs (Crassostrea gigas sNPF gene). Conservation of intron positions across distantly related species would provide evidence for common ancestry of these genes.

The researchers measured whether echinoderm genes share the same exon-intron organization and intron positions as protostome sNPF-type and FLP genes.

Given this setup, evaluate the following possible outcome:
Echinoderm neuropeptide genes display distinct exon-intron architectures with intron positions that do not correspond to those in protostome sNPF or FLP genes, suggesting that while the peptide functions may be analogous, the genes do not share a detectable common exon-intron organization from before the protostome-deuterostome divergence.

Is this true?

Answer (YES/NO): NO